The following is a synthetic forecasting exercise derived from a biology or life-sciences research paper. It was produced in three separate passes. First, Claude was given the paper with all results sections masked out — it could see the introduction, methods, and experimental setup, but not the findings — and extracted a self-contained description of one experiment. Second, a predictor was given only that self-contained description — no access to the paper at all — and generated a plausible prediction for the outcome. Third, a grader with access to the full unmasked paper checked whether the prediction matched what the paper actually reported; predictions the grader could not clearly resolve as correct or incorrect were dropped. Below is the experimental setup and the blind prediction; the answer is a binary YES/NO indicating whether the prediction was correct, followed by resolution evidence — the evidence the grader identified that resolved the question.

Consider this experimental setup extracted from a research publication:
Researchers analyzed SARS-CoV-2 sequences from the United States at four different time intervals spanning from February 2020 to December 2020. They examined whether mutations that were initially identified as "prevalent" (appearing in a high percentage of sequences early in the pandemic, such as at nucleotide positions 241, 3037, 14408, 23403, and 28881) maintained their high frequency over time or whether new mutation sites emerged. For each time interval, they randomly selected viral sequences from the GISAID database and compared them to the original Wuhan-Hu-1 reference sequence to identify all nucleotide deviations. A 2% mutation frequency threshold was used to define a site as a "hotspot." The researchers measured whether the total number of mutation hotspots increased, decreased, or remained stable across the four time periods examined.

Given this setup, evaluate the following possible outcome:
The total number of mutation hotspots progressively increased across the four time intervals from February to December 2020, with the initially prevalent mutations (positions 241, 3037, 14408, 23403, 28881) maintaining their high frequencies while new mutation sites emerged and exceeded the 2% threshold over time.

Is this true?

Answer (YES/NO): YES